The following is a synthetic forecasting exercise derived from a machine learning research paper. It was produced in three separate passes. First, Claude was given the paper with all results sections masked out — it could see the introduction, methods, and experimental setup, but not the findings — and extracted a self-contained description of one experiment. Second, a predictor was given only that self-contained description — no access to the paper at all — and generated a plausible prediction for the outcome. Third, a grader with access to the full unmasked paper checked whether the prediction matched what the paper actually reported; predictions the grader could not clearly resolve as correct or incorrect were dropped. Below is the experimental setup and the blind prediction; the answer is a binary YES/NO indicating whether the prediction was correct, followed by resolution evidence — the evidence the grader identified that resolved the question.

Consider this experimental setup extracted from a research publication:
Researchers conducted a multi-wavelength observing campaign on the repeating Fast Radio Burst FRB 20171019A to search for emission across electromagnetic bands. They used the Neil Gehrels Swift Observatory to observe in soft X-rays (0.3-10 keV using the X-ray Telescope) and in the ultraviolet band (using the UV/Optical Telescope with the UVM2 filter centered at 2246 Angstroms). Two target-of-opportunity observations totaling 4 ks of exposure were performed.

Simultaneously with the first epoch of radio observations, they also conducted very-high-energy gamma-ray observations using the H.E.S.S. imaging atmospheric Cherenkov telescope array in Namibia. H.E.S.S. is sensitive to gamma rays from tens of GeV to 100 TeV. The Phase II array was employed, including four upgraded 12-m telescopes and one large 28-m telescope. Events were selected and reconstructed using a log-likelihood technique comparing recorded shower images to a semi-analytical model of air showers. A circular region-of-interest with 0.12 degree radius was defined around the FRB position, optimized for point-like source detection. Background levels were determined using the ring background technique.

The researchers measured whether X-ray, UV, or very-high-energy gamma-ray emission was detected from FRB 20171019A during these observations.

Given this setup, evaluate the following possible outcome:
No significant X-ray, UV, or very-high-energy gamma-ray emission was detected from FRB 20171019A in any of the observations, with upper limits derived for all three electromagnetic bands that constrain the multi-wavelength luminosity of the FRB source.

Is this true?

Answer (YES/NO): YES